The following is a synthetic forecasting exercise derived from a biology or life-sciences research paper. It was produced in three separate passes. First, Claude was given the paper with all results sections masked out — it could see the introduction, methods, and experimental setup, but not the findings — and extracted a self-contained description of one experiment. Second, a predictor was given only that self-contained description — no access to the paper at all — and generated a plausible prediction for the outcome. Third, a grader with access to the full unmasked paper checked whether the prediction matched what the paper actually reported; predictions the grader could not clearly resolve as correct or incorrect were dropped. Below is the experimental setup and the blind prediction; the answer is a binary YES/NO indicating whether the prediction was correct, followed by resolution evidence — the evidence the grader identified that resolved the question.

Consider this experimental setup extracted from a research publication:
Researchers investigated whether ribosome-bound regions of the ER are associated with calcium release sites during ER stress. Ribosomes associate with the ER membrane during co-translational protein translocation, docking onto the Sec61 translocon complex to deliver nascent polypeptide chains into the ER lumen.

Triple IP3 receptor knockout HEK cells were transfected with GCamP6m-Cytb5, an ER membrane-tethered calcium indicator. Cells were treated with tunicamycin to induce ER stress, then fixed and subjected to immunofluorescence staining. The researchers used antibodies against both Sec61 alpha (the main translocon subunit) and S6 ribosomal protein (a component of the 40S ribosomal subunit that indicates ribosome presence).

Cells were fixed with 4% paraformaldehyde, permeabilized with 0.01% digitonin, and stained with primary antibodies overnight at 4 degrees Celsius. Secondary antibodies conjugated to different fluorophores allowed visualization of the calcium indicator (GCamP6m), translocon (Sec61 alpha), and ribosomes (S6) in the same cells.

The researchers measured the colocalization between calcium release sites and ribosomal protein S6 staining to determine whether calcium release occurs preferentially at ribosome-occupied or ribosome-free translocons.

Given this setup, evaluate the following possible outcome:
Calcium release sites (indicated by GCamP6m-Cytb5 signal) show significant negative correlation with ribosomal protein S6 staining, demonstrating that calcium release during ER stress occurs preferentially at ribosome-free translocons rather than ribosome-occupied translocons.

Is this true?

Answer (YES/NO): NO